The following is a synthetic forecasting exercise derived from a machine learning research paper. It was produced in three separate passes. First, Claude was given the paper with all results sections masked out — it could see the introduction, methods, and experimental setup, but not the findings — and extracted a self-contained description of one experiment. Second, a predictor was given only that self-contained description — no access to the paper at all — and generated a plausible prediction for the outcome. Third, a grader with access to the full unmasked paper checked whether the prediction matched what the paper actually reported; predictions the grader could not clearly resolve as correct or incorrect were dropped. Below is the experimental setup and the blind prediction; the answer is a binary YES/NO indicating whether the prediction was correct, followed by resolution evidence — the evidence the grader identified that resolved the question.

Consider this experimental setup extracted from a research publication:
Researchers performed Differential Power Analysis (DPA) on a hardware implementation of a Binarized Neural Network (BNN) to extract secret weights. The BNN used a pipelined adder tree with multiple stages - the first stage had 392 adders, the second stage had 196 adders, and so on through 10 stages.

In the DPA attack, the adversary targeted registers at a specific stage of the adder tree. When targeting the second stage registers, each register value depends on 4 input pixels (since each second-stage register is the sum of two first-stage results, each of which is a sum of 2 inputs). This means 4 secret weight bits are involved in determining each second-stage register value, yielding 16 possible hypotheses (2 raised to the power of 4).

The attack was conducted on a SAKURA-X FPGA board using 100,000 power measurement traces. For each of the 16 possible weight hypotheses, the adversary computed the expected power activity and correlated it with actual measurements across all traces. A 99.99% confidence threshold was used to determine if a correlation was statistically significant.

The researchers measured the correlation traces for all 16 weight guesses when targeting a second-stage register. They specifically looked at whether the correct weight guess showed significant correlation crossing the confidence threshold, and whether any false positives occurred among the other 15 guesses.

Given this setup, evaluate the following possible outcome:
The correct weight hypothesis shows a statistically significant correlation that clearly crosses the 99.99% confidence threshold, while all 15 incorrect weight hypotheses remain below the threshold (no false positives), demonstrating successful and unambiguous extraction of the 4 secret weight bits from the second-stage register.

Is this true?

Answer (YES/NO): NO